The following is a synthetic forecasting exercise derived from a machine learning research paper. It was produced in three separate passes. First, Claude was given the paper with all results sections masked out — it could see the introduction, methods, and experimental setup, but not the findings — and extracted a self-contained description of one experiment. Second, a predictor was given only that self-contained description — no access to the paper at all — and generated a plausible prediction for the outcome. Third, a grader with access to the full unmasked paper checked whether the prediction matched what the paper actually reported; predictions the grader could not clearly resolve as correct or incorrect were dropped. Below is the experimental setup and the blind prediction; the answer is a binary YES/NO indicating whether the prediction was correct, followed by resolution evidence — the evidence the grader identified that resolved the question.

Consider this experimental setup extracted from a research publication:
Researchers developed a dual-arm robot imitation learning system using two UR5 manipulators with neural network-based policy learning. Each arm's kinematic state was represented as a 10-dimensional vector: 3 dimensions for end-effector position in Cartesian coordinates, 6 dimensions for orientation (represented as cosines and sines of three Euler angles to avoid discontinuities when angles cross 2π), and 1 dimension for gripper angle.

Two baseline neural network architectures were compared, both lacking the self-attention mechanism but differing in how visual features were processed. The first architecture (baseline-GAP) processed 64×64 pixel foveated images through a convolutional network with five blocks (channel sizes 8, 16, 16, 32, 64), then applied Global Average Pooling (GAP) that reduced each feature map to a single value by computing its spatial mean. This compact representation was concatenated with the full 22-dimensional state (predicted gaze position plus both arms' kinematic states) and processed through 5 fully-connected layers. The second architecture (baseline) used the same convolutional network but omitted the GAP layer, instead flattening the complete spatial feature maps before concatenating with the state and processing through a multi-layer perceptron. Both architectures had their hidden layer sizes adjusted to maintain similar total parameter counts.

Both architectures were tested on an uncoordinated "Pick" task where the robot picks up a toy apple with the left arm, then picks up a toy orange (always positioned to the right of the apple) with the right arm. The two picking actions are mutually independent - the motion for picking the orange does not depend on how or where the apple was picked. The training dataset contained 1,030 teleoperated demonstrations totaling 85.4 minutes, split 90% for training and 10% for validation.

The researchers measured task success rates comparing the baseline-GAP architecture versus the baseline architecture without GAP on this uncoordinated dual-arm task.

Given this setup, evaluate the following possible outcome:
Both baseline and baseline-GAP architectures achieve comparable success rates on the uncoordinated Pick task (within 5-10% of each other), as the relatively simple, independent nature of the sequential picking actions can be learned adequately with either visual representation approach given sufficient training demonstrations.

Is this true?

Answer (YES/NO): NO